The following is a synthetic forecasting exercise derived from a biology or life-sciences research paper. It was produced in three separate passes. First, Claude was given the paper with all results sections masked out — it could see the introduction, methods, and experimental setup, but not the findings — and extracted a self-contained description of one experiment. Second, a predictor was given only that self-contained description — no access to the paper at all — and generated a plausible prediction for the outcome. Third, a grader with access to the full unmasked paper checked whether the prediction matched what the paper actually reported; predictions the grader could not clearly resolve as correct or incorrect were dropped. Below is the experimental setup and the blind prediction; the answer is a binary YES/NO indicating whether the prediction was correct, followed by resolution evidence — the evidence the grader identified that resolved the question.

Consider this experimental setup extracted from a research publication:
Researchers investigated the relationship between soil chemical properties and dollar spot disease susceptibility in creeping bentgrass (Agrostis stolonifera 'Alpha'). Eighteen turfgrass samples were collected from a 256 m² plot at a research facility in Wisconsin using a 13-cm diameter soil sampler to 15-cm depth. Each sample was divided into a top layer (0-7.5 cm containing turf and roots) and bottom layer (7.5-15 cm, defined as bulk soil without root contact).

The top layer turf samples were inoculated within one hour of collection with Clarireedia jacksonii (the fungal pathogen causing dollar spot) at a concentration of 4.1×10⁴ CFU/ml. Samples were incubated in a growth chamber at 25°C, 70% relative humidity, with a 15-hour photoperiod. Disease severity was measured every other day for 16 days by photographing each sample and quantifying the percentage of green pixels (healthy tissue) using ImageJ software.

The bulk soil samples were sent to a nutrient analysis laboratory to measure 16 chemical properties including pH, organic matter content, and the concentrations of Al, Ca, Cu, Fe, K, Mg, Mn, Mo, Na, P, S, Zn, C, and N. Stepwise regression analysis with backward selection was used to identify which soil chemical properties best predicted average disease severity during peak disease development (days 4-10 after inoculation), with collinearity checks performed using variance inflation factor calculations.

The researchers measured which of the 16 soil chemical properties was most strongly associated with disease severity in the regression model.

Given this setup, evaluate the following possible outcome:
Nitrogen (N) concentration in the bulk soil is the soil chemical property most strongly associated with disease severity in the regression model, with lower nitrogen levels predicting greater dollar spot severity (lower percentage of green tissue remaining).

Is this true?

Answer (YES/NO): NO